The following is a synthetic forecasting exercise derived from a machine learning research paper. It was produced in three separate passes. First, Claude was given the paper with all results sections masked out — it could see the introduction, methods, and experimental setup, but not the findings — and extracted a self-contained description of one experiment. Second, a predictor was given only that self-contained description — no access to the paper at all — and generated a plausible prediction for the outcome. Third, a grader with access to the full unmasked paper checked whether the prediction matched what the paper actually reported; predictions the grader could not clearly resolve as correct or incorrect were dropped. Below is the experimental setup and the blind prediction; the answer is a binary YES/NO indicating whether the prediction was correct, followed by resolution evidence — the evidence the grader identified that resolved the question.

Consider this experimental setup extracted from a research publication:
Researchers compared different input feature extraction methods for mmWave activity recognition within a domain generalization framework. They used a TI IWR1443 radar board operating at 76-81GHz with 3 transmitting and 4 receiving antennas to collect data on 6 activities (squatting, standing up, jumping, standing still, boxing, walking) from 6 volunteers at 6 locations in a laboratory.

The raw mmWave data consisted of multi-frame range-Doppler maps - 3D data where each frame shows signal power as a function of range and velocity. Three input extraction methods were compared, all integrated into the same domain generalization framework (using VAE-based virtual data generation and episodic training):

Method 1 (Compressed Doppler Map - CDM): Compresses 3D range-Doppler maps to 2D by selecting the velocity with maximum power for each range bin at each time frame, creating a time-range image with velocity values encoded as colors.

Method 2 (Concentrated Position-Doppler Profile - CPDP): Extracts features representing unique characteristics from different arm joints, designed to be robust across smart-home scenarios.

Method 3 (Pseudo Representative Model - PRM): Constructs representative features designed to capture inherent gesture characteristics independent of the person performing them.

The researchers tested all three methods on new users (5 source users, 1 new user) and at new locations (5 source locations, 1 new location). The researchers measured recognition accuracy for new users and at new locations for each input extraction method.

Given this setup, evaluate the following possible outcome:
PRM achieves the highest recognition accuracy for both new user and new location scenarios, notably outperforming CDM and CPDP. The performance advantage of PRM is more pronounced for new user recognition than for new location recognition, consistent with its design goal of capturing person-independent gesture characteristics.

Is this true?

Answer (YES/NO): NO